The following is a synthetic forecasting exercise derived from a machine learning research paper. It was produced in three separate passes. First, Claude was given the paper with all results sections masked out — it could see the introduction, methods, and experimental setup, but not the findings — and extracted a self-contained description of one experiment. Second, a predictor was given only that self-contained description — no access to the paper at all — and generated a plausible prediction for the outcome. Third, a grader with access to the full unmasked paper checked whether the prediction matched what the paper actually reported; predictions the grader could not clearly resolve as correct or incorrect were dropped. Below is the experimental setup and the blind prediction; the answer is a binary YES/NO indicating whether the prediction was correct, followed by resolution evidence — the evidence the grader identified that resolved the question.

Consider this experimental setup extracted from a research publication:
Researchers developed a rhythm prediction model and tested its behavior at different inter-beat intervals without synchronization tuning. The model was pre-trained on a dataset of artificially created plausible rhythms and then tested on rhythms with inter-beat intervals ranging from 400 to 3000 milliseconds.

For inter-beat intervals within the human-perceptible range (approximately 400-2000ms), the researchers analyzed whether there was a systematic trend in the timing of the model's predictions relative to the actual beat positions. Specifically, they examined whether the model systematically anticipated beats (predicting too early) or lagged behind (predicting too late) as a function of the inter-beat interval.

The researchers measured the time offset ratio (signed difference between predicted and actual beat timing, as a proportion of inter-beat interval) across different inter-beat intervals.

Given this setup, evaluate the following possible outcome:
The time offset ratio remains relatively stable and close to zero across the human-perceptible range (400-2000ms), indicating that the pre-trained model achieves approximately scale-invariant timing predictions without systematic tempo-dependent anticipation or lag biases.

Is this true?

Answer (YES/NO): NO